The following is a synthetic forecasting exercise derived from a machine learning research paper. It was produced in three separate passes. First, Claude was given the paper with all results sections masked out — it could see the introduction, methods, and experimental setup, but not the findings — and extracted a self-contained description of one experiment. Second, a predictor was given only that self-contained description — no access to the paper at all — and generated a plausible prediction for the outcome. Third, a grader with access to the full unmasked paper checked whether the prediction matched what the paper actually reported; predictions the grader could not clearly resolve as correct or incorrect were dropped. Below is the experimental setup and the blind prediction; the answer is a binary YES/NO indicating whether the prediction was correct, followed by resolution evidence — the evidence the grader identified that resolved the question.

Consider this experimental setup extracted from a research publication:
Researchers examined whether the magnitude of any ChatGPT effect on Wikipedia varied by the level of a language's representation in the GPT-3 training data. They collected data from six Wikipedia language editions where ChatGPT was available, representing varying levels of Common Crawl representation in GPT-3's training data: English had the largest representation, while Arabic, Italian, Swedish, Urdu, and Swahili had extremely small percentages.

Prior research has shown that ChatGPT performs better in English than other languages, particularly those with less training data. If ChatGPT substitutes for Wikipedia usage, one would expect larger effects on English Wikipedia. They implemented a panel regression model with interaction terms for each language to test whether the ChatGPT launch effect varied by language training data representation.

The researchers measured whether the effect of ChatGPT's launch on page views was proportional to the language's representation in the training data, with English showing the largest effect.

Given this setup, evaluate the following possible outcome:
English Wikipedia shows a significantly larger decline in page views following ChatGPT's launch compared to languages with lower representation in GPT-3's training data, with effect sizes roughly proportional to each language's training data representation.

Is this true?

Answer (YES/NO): NO